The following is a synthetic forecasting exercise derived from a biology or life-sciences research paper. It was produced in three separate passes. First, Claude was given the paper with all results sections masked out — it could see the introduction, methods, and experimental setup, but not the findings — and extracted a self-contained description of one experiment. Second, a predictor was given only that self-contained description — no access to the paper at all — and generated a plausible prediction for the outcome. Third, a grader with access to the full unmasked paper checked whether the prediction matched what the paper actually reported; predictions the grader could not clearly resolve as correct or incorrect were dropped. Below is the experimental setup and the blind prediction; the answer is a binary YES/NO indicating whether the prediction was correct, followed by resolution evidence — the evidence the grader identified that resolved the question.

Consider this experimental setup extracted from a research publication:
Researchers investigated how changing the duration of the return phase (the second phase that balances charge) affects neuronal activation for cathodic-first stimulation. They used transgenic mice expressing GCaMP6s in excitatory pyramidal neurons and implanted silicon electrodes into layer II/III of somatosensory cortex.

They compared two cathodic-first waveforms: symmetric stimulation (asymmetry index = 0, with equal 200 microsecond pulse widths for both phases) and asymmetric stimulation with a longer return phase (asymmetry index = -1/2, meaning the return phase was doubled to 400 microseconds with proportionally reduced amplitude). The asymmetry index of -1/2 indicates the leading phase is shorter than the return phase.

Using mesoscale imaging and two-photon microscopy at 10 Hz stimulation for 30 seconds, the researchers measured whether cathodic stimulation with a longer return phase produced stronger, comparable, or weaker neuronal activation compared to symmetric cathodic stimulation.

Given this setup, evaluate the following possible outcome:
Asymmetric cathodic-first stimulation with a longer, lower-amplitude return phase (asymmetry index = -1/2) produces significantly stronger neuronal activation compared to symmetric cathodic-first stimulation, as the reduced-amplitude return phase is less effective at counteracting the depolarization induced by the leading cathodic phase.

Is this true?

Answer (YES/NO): NO